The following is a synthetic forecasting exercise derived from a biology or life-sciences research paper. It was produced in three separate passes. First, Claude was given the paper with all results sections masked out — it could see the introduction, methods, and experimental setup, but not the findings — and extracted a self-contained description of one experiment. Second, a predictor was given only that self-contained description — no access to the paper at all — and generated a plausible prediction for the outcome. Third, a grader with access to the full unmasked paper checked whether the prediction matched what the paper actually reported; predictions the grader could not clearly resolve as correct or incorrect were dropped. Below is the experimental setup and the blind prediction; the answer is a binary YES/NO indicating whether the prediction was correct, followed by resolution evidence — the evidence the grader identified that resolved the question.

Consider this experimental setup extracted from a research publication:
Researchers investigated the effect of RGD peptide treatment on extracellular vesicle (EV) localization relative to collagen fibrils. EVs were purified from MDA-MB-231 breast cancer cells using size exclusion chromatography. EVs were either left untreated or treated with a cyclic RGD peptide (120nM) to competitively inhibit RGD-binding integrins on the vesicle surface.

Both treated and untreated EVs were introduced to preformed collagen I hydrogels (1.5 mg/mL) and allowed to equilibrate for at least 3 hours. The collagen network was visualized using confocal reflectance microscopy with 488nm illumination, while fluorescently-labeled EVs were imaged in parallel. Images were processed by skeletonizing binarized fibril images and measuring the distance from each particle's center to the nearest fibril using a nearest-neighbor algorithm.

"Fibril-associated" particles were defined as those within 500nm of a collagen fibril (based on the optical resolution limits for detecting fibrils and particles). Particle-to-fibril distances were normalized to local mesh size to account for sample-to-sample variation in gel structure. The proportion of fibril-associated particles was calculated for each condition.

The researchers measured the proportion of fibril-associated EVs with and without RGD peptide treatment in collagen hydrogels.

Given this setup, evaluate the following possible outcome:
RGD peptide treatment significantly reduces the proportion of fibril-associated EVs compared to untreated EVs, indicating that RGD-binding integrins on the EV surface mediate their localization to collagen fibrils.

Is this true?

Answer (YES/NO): NO